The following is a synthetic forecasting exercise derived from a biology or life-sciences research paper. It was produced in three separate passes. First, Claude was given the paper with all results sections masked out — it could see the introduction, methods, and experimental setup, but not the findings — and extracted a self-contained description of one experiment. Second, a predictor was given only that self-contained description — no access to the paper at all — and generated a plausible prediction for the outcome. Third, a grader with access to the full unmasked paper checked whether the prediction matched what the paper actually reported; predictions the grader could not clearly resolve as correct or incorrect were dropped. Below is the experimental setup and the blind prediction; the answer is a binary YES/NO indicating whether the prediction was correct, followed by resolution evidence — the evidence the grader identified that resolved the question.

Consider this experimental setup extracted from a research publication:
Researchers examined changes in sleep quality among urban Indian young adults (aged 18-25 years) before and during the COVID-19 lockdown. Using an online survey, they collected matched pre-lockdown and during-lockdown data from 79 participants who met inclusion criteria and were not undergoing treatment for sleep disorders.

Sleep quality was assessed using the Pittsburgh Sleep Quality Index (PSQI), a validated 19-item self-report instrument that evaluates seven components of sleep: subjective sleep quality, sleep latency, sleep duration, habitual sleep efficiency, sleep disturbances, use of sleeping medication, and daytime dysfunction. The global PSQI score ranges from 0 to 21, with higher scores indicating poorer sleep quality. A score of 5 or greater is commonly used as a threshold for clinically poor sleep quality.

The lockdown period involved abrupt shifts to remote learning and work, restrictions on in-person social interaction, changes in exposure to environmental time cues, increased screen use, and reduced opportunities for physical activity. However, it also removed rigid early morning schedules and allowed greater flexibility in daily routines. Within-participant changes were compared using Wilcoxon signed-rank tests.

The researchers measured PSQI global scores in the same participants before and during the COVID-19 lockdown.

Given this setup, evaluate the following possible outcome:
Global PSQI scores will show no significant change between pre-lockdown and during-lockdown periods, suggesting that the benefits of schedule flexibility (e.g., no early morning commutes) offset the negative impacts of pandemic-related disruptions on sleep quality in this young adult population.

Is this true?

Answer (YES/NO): YES